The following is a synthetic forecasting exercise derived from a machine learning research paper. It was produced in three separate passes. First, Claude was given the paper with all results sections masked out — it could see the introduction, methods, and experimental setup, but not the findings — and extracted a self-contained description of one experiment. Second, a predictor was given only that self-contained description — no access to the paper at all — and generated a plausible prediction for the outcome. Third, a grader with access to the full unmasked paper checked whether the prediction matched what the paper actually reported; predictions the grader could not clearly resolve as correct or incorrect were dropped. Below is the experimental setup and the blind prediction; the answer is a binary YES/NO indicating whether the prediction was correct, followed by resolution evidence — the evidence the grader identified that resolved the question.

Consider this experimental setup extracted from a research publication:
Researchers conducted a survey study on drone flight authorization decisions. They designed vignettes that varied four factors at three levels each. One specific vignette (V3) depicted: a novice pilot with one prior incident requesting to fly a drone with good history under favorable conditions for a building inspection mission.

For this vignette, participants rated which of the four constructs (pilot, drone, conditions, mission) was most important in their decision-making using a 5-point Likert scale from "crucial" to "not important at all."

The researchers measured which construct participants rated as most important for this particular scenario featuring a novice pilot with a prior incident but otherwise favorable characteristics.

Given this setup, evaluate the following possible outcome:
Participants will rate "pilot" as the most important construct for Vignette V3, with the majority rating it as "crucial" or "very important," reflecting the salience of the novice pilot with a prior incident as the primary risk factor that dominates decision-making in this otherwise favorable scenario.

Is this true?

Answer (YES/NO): NO